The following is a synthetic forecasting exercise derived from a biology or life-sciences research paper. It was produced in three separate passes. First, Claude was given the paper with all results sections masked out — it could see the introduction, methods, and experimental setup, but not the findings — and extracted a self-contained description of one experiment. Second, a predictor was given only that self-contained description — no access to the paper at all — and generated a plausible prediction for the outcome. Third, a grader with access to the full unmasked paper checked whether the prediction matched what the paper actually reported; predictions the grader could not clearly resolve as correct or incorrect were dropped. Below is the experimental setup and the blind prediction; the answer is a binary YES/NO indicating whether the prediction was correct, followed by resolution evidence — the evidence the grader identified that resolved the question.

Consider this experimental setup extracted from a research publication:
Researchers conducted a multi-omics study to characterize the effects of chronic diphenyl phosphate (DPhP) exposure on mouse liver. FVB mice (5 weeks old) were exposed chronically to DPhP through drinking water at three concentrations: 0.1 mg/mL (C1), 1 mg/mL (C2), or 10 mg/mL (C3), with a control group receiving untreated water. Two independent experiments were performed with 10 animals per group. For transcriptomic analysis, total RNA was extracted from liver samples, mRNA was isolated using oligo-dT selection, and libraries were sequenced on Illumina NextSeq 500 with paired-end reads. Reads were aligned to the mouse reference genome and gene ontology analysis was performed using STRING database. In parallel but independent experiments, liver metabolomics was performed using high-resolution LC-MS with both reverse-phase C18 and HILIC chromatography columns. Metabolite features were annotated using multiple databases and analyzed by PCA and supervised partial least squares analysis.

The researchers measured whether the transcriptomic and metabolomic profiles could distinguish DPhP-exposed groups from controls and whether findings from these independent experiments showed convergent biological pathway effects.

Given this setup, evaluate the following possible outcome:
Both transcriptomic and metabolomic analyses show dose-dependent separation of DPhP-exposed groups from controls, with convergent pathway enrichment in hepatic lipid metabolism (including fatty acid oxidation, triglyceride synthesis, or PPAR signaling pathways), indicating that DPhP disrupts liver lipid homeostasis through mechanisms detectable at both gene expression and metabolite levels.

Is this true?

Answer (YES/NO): YES